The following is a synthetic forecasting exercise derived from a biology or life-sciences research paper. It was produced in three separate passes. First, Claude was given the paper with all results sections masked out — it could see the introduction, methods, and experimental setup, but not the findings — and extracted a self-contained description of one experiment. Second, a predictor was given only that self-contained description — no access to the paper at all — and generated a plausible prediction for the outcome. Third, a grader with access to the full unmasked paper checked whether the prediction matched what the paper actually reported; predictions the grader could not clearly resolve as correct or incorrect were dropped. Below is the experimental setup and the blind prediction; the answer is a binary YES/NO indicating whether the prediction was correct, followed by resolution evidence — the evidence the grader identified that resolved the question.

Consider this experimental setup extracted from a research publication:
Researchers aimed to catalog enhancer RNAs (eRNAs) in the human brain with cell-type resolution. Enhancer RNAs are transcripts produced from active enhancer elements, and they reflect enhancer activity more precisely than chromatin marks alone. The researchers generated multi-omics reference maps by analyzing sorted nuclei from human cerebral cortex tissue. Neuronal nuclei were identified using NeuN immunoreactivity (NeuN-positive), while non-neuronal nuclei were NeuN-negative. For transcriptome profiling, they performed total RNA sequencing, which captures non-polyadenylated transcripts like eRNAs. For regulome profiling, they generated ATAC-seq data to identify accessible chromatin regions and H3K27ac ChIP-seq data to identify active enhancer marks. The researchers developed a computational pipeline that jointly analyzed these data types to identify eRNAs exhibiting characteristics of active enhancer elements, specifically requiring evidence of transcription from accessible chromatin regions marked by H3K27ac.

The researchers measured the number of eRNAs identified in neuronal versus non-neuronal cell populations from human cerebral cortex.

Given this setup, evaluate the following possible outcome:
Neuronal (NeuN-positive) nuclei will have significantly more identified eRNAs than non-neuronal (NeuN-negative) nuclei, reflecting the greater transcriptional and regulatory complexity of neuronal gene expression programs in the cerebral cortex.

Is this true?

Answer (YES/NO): YES